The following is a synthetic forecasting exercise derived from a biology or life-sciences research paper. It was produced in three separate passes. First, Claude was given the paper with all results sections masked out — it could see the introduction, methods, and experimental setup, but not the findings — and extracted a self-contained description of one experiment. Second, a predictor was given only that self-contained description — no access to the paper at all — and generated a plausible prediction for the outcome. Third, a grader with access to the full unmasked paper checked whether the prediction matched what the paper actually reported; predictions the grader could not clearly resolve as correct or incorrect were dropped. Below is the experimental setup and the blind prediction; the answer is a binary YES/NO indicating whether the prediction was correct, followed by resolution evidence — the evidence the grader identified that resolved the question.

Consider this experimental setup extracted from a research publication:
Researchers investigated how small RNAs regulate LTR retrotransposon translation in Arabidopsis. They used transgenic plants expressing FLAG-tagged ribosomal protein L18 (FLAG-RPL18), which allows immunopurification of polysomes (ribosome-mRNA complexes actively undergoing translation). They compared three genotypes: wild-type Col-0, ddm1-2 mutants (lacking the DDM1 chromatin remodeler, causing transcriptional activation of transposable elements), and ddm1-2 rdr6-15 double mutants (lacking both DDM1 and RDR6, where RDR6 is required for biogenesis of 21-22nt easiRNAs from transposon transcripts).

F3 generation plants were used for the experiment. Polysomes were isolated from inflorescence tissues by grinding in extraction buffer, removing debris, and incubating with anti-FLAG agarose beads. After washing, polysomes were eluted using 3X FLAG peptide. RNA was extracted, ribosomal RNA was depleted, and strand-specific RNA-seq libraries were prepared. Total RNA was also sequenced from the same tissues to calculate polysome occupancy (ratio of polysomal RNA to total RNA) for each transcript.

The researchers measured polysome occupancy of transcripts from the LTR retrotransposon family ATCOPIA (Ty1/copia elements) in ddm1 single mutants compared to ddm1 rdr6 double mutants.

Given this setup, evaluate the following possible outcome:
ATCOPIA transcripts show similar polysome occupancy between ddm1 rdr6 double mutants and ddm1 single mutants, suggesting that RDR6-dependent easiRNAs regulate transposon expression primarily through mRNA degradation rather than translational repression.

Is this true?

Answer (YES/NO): YES